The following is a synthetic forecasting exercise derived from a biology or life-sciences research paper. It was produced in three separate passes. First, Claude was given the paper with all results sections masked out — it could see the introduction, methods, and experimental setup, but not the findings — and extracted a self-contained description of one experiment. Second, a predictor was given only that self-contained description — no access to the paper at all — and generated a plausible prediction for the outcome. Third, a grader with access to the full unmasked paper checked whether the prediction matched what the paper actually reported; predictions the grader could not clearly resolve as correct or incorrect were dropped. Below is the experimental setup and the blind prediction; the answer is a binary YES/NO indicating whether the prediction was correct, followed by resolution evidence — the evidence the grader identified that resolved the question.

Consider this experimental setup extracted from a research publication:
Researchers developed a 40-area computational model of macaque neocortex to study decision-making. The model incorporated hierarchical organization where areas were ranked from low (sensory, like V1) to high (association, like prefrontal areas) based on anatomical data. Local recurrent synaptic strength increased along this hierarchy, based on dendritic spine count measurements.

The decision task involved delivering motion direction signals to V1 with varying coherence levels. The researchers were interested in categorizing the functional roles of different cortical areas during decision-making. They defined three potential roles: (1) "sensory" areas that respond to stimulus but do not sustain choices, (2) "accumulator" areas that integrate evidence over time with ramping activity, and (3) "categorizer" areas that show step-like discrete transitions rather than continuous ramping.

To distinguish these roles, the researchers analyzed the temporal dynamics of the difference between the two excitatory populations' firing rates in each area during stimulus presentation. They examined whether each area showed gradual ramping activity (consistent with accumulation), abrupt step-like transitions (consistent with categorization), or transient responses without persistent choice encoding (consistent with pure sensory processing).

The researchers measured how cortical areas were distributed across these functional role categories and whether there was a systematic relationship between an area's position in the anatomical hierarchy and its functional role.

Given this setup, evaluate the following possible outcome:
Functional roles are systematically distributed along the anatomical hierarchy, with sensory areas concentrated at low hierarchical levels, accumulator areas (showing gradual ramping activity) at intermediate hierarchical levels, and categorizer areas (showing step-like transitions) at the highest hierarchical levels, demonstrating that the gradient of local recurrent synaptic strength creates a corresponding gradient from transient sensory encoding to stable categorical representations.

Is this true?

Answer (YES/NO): NO